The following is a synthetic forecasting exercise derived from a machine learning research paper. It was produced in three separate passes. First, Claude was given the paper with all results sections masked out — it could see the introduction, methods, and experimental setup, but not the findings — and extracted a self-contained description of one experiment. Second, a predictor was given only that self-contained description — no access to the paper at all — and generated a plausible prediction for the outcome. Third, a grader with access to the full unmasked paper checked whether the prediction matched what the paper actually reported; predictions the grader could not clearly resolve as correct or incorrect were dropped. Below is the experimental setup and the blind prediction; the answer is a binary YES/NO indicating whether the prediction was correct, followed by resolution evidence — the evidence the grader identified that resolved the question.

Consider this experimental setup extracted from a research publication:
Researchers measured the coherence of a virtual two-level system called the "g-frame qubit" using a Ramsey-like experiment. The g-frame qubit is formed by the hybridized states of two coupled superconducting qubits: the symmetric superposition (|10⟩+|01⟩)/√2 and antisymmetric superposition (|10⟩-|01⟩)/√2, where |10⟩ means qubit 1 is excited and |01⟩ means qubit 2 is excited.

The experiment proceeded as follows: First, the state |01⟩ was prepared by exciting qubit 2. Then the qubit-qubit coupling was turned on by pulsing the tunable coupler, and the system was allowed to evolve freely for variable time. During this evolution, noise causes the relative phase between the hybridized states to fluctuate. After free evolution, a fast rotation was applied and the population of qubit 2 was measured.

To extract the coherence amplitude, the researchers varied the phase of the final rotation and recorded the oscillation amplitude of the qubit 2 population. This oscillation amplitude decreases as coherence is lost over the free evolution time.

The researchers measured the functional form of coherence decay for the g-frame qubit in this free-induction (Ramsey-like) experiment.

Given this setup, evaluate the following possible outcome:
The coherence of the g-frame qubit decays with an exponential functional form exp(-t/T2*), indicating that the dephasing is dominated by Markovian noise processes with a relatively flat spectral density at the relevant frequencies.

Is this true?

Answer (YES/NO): NO